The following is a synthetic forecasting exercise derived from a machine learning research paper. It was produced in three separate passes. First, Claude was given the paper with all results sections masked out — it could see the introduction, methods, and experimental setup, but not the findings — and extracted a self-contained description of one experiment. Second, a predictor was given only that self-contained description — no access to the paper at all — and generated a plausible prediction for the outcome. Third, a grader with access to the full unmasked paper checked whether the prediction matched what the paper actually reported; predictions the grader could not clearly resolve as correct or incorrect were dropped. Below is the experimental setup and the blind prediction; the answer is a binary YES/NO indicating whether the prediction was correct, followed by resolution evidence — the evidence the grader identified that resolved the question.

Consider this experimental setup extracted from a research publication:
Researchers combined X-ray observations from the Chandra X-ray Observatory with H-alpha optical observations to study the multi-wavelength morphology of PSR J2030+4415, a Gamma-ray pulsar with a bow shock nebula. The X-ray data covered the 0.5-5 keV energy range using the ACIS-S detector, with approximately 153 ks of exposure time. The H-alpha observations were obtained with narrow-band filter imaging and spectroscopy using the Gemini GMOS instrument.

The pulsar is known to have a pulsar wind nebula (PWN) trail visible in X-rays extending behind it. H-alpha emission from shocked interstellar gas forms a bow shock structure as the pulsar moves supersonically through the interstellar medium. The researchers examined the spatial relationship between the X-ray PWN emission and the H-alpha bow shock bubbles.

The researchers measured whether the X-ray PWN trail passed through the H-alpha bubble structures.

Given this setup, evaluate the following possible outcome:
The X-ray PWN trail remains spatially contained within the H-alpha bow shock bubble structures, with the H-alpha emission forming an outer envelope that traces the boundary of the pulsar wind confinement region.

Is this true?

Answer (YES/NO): NO